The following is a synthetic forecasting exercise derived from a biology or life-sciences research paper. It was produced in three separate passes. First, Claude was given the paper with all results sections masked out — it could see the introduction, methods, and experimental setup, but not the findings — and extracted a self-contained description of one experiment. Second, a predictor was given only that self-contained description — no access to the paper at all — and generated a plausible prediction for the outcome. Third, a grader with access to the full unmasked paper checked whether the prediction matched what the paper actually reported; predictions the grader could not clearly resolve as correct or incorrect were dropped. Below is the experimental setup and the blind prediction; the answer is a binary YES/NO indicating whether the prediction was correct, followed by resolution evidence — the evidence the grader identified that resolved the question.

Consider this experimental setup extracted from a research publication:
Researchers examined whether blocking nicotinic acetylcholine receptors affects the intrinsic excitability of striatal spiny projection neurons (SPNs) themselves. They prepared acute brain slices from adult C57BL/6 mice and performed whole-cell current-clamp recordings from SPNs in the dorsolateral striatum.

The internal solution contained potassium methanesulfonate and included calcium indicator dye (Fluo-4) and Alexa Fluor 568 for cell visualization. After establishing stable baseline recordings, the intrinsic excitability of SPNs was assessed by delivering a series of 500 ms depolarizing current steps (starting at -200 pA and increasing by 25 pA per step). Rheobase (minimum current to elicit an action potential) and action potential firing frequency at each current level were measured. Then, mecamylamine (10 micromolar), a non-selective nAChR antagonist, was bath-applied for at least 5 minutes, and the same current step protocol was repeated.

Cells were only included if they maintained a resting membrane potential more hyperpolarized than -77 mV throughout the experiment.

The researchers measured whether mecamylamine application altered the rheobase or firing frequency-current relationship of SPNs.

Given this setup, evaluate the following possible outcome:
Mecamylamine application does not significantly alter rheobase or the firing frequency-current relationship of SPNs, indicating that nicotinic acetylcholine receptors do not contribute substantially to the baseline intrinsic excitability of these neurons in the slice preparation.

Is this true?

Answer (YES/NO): YES